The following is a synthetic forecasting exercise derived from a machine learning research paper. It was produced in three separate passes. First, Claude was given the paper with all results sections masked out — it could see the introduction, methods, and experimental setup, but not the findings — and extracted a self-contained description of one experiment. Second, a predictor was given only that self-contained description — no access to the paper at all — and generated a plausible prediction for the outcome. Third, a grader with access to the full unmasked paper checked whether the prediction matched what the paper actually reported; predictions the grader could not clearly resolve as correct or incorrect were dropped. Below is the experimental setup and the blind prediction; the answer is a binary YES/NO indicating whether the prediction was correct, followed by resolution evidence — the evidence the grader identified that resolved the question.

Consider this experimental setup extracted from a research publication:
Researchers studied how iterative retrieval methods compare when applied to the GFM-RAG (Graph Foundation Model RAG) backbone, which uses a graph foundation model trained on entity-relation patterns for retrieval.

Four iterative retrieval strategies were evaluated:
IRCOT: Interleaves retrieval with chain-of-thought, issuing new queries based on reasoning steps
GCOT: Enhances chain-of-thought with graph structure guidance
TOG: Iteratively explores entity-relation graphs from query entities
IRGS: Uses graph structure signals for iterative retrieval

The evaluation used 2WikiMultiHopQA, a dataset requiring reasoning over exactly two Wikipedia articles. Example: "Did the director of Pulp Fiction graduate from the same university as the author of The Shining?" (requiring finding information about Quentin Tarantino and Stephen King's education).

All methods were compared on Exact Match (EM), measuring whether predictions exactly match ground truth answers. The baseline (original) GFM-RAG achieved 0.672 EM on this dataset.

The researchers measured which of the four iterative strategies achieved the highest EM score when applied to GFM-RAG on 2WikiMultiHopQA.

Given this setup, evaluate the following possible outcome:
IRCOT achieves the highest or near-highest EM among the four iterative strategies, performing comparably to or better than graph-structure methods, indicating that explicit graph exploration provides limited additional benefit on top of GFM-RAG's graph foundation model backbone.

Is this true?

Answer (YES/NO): YES